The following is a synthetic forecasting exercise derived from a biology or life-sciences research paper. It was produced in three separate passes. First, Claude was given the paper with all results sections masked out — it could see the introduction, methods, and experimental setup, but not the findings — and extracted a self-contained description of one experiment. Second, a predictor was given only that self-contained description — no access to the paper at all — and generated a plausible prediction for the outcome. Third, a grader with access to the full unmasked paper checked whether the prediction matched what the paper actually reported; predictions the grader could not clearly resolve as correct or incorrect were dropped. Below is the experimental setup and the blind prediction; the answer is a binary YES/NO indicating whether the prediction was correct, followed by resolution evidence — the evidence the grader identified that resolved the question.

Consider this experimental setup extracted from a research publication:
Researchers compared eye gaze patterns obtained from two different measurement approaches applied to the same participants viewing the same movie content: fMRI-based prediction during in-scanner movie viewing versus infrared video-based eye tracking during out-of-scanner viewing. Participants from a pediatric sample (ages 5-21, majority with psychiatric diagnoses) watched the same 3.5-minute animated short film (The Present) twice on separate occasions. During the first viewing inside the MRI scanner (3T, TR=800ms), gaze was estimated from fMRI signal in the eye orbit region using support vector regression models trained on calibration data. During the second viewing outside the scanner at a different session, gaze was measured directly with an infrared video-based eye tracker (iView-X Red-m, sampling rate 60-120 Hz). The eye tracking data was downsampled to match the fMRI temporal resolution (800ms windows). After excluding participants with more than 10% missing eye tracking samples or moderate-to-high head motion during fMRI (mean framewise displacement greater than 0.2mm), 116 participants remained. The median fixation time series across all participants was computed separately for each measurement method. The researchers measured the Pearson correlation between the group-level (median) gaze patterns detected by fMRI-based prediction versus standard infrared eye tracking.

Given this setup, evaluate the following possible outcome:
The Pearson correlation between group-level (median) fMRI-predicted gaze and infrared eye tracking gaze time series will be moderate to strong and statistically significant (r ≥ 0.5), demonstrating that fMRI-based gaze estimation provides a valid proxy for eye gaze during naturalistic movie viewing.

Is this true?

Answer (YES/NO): YES